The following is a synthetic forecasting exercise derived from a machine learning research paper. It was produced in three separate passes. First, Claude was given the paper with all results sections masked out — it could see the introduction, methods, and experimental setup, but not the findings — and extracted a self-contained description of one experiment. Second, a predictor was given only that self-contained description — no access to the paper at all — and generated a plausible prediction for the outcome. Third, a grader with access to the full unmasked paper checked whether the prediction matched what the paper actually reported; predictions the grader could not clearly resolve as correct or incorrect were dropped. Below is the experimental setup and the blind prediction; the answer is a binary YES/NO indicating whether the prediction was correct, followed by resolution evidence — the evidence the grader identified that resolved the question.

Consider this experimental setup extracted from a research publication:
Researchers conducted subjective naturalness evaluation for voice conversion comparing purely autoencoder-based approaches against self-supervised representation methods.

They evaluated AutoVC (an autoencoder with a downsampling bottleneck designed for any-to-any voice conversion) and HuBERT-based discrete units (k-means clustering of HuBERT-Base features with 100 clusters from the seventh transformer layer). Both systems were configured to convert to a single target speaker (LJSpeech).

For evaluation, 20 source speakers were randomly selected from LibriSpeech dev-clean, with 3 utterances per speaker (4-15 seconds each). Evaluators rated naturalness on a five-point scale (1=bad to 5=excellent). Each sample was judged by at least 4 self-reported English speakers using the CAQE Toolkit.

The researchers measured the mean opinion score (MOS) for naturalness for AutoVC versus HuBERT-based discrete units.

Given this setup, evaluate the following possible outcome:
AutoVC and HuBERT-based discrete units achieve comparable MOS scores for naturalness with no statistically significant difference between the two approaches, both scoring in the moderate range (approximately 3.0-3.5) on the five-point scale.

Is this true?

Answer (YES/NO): NO